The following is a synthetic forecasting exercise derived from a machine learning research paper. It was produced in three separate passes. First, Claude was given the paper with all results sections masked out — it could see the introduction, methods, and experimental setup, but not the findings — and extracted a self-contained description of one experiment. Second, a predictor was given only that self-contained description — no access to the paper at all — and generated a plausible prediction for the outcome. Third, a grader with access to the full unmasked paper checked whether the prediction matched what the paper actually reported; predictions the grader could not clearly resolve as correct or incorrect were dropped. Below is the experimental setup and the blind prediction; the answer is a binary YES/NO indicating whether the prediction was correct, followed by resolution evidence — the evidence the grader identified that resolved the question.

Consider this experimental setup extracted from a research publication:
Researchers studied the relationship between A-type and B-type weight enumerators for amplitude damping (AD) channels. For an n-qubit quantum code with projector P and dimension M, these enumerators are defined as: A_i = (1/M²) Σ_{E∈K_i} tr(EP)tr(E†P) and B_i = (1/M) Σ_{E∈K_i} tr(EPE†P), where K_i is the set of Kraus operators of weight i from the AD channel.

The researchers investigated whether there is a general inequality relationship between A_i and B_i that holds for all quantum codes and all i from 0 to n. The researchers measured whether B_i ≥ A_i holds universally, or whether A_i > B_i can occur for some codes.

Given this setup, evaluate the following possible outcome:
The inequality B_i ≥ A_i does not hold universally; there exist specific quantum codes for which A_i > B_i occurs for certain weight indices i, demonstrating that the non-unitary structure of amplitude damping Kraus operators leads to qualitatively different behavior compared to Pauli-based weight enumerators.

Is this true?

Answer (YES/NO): NO